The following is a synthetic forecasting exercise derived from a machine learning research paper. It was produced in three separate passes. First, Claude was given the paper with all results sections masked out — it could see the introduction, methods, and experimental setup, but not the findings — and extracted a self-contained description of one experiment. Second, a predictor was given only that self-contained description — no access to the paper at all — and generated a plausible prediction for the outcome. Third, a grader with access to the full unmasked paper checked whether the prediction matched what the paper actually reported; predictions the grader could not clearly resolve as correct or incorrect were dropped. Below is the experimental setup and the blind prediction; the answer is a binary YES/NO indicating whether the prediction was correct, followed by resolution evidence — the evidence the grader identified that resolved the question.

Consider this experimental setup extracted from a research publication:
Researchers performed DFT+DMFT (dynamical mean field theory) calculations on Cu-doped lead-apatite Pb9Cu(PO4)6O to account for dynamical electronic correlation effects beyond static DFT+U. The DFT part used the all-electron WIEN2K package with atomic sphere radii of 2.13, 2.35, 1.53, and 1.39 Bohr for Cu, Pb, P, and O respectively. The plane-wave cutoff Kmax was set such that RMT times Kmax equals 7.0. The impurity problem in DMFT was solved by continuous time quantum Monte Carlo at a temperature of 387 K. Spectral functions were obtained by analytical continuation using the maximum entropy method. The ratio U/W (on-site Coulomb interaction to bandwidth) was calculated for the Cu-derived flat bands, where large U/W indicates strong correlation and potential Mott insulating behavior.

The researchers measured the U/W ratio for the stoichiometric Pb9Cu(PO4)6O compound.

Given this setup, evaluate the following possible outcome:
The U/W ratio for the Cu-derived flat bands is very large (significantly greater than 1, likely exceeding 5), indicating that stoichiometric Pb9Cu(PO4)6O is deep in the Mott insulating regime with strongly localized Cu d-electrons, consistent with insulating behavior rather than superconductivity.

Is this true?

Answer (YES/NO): YES